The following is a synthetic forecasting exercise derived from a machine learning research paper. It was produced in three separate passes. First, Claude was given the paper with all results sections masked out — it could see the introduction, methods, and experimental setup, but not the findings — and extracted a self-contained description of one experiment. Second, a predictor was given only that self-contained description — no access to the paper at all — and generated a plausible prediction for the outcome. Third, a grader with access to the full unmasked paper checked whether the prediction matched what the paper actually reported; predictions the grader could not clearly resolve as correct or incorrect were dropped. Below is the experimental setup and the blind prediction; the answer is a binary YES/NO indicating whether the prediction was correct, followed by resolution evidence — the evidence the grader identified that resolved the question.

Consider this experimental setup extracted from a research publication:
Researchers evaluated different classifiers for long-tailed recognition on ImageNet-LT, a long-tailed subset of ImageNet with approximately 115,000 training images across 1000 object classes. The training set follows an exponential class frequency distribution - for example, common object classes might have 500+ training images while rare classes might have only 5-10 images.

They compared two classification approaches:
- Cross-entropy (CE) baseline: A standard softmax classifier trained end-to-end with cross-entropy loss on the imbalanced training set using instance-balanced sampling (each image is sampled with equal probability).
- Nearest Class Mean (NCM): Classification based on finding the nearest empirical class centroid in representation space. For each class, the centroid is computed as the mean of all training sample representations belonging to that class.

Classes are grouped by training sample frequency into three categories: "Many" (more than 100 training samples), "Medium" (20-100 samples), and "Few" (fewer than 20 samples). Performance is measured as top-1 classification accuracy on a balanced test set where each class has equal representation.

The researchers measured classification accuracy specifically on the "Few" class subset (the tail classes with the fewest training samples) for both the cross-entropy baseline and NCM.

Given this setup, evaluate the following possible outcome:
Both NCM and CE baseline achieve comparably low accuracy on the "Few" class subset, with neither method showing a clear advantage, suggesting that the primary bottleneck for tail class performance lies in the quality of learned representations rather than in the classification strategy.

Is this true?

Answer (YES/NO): NO